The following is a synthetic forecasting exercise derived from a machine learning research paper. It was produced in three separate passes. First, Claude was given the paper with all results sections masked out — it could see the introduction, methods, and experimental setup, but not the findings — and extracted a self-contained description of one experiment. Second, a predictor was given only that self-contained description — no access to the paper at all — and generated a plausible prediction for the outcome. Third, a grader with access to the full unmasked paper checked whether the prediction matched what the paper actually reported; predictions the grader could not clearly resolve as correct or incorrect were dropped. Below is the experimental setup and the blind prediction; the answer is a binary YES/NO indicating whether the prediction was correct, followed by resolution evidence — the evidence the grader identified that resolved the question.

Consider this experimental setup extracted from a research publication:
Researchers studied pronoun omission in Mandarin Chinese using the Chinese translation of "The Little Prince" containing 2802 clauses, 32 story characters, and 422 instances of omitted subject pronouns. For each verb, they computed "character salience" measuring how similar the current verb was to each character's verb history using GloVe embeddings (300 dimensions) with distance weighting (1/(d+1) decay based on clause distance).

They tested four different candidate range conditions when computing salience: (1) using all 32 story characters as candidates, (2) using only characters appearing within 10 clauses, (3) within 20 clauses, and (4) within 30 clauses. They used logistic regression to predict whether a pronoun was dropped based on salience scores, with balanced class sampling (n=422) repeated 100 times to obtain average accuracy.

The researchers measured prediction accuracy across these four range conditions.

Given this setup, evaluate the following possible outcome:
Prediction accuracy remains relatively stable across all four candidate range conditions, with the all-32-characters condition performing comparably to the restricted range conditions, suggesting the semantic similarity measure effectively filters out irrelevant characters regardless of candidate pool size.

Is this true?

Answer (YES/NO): NO